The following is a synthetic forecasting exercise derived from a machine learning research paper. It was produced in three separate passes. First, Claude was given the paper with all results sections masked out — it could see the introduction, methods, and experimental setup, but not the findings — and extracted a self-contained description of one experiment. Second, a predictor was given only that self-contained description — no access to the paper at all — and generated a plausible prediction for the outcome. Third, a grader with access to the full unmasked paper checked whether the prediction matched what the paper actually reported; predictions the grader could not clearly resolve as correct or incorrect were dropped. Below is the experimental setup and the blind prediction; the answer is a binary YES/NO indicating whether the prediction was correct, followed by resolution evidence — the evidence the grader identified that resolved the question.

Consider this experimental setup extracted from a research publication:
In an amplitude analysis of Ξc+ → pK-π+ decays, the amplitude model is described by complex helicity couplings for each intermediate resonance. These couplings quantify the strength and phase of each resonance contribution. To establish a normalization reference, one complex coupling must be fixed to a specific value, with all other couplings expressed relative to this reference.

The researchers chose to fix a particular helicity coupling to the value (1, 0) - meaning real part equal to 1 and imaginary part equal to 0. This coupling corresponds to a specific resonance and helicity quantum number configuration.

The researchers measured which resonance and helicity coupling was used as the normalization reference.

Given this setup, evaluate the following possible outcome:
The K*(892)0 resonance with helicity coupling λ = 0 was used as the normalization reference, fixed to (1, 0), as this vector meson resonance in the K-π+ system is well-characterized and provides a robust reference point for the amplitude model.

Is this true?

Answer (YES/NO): YES